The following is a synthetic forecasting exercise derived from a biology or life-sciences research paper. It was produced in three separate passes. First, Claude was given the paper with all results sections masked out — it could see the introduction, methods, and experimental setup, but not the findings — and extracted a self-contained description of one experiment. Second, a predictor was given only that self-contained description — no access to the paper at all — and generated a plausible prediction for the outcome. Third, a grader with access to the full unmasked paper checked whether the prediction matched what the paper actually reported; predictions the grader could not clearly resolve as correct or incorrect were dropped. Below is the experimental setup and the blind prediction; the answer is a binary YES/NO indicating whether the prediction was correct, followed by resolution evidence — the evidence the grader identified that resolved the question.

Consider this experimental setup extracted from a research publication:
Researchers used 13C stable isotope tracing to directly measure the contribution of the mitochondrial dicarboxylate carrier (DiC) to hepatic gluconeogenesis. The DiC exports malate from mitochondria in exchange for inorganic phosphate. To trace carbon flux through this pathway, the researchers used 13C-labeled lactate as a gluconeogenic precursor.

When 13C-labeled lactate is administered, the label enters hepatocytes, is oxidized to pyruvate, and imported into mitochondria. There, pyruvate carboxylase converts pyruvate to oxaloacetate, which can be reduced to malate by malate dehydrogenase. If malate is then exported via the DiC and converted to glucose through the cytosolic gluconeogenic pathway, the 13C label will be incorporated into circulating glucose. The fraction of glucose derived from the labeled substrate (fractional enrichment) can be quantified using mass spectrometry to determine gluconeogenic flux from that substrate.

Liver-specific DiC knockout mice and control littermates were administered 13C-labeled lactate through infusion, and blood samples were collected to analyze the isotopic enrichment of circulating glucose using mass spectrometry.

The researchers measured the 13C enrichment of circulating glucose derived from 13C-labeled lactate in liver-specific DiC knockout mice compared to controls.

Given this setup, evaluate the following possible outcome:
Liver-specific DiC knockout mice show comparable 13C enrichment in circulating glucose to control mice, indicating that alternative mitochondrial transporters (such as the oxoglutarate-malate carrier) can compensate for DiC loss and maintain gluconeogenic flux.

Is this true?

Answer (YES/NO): NO